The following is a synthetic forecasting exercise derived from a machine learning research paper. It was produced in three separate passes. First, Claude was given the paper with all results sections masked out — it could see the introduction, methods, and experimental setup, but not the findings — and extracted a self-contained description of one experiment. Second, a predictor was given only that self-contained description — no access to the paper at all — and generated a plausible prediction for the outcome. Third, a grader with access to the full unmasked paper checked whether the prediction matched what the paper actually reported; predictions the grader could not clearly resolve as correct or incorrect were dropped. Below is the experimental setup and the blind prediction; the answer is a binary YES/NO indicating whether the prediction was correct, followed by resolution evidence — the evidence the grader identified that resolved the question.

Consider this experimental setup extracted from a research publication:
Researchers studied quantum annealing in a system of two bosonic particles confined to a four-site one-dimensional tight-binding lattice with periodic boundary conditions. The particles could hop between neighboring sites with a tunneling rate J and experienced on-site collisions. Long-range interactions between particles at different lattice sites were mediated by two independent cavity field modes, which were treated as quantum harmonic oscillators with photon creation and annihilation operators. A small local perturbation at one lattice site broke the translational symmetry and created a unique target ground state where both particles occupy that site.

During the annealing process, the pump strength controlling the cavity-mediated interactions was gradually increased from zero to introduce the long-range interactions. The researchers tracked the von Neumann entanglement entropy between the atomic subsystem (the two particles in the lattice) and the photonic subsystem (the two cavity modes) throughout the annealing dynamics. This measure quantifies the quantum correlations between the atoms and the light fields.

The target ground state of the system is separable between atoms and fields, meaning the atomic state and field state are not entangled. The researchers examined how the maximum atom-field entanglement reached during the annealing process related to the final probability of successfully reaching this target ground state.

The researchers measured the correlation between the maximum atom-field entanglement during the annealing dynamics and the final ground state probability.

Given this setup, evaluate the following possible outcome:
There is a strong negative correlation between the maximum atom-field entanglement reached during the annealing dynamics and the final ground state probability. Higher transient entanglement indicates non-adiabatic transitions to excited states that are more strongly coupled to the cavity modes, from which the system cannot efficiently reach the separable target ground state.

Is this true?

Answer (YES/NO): NO